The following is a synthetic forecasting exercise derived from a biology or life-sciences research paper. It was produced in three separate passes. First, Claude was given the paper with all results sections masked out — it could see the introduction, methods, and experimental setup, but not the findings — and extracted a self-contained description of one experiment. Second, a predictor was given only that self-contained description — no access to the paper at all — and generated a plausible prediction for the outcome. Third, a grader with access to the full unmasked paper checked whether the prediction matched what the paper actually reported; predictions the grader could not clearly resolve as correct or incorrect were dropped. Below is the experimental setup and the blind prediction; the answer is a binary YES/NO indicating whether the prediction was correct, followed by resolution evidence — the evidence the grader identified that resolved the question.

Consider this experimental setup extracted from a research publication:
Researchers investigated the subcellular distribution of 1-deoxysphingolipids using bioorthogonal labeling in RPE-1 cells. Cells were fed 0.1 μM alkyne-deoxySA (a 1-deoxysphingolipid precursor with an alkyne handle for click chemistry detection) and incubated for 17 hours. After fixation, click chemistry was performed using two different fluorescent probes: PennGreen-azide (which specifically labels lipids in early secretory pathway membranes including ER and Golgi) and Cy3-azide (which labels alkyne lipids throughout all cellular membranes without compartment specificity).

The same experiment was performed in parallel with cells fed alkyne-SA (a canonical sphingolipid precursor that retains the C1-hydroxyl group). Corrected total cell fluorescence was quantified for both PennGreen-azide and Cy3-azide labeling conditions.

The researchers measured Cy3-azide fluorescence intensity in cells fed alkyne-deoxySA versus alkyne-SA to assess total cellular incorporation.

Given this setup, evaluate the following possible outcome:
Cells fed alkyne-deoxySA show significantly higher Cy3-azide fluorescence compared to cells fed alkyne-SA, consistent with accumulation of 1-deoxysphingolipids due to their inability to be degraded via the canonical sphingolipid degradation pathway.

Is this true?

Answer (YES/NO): NO